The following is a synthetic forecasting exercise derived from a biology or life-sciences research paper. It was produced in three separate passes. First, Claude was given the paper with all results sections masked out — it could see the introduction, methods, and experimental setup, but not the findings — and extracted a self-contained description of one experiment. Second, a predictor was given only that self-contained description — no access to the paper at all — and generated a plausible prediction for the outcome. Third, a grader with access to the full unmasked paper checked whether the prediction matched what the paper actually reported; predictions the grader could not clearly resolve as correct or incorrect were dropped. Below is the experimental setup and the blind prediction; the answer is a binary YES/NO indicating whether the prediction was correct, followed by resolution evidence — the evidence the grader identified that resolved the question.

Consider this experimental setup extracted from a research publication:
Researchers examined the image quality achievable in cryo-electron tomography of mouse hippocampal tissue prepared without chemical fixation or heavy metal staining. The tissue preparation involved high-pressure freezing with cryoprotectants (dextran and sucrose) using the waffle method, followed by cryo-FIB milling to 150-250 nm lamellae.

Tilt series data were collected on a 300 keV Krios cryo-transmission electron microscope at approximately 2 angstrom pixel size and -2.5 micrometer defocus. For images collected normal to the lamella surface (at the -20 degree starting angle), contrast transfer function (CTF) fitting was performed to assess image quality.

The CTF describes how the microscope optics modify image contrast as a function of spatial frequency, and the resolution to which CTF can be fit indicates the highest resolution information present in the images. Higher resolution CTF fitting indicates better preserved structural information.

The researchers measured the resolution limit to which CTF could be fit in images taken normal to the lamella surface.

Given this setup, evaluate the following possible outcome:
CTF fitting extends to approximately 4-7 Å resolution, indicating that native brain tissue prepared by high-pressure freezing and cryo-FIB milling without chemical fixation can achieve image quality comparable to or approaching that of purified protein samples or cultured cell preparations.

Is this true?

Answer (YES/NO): YES